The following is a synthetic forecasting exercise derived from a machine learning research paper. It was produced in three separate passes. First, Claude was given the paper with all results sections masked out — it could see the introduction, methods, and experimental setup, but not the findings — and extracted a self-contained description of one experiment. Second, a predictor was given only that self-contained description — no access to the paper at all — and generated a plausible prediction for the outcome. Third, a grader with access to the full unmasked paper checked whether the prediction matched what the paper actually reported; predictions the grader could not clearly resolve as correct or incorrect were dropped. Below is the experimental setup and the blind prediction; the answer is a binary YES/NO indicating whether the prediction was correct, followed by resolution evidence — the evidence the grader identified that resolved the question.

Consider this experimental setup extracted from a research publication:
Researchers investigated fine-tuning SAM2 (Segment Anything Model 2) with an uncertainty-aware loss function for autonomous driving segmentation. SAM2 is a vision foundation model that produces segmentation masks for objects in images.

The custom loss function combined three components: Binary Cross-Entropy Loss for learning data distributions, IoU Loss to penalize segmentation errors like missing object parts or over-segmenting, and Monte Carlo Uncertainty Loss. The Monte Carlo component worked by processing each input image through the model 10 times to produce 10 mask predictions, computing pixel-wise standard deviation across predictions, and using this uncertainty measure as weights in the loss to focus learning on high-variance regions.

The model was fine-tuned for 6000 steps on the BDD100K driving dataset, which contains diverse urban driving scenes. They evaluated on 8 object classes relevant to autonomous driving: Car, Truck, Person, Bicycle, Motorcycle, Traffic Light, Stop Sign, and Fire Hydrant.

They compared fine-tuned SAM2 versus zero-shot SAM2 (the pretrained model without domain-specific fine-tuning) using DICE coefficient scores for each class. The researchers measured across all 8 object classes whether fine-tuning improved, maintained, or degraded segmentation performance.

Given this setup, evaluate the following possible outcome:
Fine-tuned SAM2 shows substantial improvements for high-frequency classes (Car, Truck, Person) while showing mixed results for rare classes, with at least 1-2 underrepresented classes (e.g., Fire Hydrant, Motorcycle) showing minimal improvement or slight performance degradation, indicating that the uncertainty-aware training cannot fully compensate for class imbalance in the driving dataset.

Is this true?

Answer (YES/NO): NO